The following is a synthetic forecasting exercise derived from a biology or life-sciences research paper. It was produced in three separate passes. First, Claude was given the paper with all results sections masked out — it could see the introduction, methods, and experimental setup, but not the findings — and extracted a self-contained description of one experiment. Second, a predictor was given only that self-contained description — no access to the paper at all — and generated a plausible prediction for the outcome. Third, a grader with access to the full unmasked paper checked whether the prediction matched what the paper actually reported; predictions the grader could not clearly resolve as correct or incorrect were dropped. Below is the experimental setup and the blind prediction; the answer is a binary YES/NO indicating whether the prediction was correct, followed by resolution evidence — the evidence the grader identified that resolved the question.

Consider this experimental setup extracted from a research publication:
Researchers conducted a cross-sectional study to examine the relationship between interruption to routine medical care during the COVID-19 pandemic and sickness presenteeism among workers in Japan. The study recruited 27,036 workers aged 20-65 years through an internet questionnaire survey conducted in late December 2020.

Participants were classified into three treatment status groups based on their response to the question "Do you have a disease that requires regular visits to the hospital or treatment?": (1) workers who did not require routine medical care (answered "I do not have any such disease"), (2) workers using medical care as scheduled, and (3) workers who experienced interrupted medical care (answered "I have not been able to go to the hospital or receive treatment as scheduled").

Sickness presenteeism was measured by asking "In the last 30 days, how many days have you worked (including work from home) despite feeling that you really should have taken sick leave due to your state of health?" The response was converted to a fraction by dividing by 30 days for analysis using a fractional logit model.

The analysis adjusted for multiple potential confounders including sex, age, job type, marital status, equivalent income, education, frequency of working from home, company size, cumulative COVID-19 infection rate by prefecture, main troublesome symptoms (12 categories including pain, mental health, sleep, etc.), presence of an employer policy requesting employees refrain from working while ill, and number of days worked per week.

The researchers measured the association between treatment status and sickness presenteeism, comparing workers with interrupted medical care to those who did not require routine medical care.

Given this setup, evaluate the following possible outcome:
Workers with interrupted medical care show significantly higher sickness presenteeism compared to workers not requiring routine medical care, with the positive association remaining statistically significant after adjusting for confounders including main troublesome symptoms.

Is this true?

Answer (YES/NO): YES